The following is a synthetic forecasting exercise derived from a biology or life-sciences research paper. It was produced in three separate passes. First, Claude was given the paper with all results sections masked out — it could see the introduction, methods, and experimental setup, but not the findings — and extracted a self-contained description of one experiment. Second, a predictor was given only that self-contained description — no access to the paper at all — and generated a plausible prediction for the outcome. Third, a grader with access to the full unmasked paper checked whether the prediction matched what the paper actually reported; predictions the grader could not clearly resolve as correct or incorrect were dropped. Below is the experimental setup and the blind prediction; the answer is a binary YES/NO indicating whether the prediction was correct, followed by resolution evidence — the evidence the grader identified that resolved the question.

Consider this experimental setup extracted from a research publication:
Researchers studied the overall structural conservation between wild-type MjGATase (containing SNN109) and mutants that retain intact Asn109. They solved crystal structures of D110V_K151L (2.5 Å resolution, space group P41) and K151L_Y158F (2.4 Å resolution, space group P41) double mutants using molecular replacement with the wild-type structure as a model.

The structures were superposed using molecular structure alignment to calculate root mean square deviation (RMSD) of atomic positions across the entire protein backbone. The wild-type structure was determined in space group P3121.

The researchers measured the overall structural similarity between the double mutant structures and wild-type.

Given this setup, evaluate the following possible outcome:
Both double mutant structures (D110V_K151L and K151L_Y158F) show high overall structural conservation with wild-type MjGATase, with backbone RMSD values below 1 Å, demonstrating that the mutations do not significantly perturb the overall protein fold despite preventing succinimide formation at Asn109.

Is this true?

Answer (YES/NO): YES